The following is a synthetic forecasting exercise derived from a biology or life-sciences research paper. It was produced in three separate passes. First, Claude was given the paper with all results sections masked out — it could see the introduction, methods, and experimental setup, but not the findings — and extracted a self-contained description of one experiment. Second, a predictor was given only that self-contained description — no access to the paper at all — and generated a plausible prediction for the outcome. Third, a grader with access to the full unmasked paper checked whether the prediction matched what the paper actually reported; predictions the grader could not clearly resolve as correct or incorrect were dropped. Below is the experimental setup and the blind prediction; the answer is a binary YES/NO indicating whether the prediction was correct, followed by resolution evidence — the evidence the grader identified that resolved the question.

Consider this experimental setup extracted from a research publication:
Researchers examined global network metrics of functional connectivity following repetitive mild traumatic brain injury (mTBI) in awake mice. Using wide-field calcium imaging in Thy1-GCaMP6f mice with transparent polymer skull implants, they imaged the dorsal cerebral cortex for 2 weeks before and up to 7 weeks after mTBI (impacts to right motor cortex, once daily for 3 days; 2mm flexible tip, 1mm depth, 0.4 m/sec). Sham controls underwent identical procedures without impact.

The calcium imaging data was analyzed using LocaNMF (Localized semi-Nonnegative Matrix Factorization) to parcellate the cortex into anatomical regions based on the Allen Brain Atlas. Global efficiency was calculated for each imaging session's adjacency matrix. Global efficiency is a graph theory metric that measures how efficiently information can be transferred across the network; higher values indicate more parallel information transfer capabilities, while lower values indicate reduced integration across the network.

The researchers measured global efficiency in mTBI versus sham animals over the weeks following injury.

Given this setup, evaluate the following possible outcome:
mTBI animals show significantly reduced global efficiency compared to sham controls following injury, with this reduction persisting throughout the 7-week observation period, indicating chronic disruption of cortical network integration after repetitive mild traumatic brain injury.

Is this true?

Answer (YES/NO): YES